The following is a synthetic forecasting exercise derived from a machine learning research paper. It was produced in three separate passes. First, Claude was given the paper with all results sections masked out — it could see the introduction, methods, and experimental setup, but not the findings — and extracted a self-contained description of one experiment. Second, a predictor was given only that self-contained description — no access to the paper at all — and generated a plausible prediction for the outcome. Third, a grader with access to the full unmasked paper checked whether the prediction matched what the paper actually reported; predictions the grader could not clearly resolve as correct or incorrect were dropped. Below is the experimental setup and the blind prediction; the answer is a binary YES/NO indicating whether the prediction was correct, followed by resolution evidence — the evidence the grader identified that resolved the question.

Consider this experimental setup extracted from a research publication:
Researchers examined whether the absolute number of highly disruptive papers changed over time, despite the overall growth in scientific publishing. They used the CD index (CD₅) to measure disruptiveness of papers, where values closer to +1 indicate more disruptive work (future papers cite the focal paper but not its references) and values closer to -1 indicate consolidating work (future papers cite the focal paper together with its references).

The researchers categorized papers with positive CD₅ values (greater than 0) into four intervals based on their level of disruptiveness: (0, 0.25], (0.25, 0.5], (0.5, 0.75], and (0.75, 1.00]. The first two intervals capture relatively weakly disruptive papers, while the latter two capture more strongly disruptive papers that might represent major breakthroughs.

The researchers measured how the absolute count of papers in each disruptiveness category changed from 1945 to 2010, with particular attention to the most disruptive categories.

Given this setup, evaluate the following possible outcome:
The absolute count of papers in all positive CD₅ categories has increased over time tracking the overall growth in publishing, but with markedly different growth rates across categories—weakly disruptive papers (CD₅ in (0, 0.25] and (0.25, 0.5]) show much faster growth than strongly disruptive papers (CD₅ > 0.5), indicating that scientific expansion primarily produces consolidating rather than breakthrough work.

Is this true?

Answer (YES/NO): NO